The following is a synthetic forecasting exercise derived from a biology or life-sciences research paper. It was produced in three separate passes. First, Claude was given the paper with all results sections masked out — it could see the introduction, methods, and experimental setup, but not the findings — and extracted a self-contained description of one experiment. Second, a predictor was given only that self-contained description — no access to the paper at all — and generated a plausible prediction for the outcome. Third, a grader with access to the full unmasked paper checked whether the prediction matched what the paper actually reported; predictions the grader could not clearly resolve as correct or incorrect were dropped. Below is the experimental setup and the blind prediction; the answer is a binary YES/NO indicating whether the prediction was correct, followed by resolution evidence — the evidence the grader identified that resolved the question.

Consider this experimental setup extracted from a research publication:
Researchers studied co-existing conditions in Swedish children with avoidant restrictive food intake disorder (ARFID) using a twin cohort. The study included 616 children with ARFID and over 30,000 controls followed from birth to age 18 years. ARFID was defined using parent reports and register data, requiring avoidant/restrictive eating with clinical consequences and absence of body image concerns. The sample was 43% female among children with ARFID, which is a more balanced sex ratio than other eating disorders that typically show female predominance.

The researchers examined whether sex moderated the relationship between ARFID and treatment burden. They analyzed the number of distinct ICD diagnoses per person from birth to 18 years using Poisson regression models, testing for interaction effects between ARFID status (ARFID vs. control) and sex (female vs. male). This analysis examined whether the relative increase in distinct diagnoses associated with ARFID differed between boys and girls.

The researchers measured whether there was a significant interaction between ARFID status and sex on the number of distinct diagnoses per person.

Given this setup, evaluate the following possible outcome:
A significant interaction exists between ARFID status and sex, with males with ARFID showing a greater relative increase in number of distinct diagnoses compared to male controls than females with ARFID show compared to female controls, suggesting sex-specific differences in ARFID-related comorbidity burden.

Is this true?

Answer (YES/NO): NO